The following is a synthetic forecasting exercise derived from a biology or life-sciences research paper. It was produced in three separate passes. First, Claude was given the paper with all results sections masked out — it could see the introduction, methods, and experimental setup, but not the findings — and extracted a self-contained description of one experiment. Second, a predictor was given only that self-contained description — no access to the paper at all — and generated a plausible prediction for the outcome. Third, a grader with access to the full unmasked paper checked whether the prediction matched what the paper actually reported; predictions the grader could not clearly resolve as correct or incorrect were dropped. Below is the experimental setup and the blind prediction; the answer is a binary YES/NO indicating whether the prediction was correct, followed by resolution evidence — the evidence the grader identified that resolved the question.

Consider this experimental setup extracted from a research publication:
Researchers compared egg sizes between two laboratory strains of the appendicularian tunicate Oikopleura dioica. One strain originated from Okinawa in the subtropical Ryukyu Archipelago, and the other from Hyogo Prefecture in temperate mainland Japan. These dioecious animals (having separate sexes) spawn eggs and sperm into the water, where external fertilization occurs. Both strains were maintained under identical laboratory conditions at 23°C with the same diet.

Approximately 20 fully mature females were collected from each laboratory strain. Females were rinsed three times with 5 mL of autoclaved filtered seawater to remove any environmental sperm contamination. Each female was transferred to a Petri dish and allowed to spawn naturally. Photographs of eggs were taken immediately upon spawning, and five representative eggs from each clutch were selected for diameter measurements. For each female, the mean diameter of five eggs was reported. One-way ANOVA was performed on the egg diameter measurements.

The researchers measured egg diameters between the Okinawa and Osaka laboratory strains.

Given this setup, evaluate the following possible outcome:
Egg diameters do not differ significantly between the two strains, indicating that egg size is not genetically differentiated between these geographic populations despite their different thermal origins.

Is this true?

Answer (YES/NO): NO